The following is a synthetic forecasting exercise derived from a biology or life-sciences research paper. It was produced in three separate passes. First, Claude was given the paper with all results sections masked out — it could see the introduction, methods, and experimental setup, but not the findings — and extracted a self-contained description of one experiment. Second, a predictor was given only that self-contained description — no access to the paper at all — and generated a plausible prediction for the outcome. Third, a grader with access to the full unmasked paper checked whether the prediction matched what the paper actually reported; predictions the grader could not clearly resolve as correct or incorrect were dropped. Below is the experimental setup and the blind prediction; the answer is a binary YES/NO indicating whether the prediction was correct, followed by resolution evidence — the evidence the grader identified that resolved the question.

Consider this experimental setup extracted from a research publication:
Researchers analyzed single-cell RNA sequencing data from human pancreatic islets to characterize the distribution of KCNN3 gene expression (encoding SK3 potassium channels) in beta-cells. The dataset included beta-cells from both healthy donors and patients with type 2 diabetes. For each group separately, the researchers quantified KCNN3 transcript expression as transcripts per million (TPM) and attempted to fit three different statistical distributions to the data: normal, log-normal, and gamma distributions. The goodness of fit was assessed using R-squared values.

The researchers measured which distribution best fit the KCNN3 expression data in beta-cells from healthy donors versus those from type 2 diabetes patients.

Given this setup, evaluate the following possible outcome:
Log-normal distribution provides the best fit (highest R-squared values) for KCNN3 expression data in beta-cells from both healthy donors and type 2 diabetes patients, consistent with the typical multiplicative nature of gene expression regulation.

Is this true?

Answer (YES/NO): NO